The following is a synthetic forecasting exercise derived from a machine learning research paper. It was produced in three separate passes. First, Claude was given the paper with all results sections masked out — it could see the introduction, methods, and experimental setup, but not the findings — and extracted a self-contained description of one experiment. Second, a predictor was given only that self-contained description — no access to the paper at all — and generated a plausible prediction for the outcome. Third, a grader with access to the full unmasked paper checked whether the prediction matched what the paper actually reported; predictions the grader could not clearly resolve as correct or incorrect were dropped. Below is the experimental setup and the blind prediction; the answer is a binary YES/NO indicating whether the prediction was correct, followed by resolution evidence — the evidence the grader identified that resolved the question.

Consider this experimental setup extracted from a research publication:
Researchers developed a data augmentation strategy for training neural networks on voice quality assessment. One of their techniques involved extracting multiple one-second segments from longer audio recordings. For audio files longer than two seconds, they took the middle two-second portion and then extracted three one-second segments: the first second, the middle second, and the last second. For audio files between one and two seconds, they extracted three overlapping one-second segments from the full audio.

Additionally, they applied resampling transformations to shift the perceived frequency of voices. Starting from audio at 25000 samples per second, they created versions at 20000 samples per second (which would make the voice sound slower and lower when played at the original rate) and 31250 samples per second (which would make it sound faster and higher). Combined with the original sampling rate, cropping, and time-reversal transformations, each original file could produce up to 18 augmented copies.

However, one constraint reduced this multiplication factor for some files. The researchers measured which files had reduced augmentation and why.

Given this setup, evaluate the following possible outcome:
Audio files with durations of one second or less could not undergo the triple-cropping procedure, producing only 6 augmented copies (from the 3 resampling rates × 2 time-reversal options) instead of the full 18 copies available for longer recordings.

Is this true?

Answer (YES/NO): NO